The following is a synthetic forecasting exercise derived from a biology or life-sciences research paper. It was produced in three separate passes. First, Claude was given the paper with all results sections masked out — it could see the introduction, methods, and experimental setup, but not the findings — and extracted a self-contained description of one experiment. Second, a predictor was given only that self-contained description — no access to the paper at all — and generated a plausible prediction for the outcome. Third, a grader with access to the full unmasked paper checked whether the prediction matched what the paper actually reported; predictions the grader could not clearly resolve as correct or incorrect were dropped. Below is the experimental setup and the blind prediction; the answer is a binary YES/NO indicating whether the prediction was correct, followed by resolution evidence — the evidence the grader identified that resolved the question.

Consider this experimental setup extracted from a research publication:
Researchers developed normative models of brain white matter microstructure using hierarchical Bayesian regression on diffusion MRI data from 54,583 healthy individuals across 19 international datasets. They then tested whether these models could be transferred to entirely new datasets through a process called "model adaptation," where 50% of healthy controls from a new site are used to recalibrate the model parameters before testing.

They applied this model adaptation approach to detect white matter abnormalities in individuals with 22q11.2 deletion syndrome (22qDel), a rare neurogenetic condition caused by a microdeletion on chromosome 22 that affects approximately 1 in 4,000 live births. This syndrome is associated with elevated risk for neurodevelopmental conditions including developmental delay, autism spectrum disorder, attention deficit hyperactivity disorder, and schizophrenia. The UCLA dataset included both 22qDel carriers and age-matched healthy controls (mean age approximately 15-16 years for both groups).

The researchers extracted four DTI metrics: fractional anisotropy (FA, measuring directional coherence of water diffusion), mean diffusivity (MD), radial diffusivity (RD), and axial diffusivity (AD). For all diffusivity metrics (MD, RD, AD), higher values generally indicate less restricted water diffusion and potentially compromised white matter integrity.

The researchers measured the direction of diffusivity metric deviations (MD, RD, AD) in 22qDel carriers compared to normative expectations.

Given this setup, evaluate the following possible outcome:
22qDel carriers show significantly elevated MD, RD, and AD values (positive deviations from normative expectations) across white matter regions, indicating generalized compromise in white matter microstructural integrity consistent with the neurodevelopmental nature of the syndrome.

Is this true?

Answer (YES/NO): NO